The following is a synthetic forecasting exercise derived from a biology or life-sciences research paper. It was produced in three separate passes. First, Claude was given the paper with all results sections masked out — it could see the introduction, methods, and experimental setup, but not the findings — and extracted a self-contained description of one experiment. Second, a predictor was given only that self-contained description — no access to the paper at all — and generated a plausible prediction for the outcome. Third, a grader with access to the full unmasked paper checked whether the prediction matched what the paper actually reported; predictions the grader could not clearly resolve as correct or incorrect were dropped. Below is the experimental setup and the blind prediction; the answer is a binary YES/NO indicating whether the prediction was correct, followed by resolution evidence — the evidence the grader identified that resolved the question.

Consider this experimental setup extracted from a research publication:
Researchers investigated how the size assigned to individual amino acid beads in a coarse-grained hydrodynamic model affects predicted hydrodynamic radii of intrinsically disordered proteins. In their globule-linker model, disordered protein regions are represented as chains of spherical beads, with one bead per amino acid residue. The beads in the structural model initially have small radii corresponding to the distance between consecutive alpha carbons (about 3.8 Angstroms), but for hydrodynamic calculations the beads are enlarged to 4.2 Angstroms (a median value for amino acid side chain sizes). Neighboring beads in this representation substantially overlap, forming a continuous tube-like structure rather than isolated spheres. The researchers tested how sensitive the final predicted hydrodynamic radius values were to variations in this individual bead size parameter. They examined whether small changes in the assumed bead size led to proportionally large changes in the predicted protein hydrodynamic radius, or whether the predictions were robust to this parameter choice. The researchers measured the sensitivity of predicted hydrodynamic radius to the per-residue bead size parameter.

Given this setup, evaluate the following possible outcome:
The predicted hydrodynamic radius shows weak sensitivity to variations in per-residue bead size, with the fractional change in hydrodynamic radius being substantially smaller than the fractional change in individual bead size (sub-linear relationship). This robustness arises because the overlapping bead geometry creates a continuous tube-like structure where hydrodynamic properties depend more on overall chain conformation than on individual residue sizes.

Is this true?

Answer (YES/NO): YES